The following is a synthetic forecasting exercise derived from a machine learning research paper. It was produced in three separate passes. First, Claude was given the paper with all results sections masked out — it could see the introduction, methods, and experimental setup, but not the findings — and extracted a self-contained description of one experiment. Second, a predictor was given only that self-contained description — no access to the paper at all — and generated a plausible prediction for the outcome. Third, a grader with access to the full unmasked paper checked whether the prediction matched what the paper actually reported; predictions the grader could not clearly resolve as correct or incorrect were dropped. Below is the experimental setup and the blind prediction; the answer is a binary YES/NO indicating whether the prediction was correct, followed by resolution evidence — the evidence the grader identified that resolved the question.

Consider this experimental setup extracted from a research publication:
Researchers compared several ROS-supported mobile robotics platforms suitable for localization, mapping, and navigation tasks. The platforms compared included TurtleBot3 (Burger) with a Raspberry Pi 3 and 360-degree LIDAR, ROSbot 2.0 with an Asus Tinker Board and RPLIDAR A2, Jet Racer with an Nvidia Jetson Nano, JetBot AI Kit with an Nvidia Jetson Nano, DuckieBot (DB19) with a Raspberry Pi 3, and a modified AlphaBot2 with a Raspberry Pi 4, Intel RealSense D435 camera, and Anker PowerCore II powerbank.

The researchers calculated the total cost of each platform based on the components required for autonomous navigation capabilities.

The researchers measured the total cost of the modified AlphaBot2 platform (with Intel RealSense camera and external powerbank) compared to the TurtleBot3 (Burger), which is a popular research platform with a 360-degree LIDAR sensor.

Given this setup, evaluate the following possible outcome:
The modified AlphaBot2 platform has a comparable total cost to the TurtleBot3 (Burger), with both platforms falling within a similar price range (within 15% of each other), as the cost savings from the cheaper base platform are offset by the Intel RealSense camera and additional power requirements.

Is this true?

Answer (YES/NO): NO